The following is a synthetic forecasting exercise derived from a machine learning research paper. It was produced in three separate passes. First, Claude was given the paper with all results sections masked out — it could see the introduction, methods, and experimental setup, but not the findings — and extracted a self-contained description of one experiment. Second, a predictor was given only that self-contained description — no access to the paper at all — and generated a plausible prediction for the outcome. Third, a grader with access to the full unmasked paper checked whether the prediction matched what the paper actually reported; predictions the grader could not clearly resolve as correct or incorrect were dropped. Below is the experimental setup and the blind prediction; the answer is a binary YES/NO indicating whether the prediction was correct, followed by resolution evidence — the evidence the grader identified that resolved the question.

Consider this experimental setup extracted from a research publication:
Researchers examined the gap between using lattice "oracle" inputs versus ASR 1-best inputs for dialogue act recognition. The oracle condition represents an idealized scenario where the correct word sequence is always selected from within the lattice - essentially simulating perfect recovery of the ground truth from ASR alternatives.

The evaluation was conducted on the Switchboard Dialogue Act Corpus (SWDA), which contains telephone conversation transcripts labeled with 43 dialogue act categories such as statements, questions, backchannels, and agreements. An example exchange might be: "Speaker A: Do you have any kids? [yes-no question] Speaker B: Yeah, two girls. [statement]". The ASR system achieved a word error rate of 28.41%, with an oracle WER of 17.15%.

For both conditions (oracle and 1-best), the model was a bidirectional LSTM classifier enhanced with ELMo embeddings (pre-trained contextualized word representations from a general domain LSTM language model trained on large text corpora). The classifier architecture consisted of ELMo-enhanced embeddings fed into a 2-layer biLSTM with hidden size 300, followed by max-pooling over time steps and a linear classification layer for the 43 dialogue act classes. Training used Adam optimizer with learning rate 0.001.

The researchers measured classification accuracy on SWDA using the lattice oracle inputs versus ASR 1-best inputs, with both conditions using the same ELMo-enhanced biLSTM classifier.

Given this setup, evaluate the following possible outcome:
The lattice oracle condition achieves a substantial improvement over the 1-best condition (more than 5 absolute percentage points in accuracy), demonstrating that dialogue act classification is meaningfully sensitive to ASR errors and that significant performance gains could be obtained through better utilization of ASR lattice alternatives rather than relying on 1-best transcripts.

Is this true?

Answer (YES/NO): NO